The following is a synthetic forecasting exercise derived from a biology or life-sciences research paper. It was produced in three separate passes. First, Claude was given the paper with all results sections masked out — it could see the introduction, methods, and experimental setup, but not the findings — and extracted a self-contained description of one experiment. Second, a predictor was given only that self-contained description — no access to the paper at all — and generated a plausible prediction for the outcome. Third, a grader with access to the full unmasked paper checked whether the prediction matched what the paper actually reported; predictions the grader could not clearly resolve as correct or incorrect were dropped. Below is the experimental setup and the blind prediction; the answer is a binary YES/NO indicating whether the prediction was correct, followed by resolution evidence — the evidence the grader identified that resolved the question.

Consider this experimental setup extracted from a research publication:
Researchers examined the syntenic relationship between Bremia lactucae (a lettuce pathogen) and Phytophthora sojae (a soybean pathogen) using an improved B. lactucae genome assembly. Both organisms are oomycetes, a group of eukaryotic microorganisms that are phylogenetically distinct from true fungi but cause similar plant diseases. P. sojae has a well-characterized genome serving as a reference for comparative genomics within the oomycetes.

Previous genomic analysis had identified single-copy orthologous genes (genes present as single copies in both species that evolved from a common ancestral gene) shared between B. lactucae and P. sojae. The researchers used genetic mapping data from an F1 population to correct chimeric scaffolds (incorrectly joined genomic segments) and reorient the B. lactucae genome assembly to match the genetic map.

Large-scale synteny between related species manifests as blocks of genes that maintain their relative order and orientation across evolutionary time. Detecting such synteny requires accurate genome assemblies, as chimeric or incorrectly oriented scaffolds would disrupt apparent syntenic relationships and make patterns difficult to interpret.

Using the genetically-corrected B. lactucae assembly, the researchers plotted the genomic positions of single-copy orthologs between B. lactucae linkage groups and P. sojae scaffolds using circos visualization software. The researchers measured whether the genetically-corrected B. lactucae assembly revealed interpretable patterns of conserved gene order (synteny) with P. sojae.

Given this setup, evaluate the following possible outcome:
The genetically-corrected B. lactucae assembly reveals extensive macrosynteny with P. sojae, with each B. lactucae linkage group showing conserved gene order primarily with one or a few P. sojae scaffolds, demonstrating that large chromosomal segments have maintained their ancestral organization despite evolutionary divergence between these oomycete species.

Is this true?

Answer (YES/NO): YES